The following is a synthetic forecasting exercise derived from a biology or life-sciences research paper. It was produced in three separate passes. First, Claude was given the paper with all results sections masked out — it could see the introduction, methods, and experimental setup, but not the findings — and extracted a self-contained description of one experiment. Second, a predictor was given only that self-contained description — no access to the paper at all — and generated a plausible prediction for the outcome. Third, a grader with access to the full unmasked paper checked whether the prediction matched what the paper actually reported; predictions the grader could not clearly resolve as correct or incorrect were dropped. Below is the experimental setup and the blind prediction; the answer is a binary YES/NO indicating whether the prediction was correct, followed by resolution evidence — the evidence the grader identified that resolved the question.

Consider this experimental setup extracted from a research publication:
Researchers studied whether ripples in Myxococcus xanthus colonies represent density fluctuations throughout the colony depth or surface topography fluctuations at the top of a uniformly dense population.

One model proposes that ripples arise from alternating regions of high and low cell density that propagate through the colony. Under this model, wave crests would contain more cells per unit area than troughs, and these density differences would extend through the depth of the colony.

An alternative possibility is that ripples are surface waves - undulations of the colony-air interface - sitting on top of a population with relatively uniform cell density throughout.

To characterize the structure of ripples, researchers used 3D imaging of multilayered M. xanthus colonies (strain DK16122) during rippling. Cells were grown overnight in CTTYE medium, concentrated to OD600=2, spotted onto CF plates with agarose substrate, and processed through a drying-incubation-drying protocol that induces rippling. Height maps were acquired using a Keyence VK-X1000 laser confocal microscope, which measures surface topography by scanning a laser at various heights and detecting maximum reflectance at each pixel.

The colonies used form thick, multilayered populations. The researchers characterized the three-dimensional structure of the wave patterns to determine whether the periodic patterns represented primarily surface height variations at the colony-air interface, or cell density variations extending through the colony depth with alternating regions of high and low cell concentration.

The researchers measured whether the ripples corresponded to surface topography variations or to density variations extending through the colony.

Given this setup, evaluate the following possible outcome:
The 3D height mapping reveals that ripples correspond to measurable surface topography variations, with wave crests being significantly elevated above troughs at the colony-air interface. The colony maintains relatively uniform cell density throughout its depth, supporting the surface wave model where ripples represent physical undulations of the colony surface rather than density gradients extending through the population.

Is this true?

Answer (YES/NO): YES